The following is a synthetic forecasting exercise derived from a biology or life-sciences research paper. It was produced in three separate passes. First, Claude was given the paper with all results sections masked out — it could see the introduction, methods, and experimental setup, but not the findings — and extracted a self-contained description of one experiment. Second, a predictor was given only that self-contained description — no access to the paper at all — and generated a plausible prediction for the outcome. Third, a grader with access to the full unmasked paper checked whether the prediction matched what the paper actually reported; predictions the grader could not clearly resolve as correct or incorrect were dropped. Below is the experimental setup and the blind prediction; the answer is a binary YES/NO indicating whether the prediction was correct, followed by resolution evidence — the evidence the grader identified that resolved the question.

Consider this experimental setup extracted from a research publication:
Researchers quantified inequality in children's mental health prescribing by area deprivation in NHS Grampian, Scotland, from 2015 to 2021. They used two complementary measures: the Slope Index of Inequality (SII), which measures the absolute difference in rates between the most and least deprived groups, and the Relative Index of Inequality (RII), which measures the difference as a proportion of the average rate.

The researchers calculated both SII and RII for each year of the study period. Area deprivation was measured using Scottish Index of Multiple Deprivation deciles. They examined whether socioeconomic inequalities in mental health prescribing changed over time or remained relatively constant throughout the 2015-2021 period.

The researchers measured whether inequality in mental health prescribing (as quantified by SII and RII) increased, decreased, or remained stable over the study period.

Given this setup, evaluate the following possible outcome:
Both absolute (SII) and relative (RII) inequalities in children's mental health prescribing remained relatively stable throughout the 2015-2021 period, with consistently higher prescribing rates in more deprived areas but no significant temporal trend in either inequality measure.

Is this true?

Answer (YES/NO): YES